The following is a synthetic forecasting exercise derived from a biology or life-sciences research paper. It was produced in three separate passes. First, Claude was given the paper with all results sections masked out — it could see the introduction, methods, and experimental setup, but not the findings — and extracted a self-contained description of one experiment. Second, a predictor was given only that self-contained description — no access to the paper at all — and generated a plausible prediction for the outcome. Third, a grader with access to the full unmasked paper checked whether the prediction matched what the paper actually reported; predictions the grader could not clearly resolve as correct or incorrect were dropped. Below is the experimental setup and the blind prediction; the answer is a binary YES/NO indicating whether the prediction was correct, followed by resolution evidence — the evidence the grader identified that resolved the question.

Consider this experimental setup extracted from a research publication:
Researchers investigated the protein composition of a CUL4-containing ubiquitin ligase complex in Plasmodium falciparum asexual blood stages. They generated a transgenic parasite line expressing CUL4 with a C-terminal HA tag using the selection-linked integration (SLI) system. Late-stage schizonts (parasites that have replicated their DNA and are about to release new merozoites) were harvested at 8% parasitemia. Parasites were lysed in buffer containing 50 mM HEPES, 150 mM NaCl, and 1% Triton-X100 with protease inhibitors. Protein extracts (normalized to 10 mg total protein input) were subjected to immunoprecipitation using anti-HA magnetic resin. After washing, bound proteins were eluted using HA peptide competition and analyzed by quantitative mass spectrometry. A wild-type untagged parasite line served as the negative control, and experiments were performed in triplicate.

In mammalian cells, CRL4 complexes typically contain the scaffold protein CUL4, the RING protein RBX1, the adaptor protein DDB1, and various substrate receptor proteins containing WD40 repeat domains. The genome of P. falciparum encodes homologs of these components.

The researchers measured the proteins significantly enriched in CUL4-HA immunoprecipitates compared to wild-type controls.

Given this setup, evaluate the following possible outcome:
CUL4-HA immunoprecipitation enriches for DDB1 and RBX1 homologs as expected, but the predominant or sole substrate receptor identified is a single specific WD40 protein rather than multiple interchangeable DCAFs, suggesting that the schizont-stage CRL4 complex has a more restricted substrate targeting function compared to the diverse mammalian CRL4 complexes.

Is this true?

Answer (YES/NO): NO